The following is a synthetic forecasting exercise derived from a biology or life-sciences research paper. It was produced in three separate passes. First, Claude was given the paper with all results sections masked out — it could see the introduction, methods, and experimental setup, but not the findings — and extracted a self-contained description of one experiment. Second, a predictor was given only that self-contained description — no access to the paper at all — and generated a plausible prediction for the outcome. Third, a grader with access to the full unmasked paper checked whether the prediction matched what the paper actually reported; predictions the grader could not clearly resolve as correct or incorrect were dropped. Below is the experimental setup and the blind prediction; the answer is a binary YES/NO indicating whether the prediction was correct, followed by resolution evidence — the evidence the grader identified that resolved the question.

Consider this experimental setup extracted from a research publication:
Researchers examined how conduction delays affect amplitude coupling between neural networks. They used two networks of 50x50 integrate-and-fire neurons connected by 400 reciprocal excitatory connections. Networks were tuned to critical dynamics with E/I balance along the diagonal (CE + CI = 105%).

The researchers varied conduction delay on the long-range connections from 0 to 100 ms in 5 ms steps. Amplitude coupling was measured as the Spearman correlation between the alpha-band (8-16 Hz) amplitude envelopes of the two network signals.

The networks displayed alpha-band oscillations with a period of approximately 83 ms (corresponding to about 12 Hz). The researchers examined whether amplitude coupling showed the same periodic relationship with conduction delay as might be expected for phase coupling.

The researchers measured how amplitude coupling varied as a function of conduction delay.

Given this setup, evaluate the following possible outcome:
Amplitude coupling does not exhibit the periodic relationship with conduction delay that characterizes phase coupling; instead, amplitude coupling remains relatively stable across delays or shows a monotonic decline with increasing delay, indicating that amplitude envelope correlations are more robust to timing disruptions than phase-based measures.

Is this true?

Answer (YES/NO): YES